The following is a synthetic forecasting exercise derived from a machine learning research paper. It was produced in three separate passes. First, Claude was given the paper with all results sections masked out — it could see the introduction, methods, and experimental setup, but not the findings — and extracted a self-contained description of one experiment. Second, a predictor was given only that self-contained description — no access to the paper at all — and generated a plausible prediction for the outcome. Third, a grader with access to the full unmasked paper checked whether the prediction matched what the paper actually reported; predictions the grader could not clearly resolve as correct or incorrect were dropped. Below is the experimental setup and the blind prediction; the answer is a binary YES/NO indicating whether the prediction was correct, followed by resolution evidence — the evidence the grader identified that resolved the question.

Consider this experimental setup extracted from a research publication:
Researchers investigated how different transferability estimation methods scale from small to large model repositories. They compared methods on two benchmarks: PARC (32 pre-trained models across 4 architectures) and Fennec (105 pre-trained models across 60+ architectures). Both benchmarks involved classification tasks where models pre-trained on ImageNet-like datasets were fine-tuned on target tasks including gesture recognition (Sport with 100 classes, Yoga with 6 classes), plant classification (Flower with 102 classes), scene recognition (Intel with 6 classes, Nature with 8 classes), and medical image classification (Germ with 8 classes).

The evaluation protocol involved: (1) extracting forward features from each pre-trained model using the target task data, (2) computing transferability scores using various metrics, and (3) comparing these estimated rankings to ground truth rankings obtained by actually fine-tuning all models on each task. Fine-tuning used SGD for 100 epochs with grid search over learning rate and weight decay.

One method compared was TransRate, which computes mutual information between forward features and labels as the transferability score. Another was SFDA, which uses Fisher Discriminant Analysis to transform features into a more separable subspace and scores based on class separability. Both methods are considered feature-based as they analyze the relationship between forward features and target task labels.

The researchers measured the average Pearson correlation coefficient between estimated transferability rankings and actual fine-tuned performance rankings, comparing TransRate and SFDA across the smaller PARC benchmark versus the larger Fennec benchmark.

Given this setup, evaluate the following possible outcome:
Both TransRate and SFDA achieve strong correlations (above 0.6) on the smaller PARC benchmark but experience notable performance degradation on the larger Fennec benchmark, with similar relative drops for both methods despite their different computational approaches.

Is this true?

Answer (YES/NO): NO